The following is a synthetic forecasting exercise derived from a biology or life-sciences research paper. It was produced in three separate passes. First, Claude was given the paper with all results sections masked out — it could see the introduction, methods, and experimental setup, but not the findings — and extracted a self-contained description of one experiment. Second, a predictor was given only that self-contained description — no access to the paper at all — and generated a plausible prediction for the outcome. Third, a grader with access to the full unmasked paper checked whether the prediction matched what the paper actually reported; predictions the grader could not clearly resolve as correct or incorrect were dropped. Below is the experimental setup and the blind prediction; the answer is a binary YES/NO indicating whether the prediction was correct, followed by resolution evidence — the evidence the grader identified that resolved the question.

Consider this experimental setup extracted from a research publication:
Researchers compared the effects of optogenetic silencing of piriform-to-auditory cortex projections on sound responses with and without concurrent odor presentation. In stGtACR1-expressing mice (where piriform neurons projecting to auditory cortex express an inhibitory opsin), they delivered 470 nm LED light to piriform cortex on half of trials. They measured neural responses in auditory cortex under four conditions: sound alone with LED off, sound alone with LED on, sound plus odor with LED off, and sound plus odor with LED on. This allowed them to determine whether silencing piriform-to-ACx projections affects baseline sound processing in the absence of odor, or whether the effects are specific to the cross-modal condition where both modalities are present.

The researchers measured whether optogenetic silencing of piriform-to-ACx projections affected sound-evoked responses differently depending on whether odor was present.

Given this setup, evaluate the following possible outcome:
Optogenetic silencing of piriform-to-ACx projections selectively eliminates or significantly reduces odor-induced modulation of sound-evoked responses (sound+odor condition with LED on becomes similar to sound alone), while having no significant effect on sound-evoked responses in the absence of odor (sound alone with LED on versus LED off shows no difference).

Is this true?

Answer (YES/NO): YES